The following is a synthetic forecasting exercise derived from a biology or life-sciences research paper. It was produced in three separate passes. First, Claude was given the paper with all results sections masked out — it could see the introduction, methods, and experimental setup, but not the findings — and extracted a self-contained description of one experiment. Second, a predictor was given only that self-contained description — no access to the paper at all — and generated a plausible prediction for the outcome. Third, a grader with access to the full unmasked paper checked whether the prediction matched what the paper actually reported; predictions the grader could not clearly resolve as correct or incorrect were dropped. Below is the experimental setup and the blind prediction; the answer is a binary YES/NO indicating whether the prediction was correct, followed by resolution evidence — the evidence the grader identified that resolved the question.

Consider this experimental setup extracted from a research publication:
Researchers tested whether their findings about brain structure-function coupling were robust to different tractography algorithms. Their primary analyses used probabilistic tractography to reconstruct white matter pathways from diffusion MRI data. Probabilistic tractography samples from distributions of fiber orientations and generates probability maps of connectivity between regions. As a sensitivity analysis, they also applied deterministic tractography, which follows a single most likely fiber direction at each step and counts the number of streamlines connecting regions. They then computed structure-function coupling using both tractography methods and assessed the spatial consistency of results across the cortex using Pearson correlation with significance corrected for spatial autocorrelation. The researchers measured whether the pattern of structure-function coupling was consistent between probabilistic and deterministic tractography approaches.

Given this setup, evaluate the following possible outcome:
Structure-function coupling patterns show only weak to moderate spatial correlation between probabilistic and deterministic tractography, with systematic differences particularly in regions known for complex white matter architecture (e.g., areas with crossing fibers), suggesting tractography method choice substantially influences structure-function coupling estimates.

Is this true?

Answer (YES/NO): NO